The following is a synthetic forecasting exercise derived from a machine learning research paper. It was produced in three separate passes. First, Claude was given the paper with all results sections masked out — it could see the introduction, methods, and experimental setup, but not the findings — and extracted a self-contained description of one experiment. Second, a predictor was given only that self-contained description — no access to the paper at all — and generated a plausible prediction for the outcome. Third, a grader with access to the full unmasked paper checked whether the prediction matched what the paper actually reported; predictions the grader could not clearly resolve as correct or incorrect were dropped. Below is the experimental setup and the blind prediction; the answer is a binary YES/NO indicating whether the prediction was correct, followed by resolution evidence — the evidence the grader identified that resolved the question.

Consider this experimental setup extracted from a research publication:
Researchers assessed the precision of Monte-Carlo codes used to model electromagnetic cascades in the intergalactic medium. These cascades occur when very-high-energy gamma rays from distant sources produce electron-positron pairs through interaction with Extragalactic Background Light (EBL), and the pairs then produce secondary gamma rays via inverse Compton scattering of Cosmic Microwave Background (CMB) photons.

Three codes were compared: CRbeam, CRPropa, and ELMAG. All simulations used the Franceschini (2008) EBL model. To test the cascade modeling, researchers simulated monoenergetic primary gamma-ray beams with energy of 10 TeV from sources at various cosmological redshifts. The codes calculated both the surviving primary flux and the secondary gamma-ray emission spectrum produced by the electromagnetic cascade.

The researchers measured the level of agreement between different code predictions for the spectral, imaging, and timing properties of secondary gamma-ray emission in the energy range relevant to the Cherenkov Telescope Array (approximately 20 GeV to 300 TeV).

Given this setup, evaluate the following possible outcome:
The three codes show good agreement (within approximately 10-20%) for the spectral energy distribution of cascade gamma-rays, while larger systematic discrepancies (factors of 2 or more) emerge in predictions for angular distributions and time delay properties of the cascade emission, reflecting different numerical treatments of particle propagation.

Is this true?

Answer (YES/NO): NO